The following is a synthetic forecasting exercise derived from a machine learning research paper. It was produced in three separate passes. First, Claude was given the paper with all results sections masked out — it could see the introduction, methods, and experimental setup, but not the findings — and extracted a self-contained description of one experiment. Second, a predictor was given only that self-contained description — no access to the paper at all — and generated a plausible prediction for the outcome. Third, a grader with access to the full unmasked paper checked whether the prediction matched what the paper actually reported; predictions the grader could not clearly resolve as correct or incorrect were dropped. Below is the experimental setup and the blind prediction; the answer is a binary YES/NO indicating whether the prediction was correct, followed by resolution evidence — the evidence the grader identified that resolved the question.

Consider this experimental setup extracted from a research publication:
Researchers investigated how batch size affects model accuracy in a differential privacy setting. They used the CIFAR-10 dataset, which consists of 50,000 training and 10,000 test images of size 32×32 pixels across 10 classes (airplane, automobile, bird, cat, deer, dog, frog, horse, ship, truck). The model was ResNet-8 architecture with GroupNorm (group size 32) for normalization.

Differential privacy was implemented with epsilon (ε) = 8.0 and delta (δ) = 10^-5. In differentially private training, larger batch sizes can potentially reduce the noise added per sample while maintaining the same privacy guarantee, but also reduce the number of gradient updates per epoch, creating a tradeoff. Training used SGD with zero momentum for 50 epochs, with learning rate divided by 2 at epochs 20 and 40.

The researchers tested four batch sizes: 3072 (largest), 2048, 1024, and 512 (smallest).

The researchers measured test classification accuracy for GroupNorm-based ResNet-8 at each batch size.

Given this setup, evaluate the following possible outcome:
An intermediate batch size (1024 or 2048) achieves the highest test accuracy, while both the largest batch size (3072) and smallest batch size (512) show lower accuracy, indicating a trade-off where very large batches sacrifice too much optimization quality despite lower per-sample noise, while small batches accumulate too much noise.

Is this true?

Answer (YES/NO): YES